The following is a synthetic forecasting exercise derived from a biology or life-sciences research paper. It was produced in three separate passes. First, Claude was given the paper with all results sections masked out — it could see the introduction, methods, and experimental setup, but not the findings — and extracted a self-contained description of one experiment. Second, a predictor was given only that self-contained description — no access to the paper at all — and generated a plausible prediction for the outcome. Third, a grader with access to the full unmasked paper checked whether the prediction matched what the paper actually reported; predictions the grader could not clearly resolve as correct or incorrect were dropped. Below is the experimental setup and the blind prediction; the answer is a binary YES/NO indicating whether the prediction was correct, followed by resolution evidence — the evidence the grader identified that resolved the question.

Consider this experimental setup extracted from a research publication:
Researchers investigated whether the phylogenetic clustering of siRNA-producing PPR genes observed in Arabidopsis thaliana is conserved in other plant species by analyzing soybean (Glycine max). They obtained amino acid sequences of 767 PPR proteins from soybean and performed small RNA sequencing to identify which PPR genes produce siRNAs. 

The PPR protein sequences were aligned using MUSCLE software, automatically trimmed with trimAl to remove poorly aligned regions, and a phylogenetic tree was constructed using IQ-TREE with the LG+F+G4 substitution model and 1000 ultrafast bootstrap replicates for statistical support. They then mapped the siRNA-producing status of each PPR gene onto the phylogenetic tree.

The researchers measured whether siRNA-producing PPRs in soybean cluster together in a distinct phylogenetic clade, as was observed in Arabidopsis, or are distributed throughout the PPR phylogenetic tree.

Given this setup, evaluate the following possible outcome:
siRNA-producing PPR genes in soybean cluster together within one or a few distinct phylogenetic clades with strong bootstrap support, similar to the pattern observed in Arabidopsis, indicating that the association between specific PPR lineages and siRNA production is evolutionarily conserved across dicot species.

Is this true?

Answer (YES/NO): YES